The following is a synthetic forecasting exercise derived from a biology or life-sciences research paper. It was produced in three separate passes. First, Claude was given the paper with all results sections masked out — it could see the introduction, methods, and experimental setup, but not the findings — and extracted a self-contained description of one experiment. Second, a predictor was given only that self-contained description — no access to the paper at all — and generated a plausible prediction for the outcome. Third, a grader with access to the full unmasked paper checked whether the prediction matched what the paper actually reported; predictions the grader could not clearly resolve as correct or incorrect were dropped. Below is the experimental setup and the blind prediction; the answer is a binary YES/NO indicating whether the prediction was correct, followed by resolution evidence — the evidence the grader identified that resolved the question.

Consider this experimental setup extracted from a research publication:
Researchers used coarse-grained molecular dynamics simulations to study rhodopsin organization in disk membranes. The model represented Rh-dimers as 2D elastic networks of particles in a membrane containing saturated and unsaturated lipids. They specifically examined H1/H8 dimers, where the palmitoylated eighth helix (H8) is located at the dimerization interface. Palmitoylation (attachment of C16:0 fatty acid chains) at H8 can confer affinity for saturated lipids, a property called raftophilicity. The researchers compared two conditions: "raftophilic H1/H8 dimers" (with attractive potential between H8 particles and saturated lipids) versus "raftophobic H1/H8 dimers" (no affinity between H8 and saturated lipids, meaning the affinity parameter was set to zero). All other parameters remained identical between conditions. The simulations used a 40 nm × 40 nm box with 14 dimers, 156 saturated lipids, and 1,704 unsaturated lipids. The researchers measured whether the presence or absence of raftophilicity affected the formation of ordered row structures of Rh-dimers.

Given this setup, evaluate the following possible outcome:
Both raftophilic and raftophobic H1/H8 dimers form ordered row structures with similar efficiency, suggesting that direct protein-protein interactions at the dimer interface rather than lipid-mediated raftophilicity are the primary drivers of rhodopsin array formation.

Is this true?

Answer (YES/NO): NO